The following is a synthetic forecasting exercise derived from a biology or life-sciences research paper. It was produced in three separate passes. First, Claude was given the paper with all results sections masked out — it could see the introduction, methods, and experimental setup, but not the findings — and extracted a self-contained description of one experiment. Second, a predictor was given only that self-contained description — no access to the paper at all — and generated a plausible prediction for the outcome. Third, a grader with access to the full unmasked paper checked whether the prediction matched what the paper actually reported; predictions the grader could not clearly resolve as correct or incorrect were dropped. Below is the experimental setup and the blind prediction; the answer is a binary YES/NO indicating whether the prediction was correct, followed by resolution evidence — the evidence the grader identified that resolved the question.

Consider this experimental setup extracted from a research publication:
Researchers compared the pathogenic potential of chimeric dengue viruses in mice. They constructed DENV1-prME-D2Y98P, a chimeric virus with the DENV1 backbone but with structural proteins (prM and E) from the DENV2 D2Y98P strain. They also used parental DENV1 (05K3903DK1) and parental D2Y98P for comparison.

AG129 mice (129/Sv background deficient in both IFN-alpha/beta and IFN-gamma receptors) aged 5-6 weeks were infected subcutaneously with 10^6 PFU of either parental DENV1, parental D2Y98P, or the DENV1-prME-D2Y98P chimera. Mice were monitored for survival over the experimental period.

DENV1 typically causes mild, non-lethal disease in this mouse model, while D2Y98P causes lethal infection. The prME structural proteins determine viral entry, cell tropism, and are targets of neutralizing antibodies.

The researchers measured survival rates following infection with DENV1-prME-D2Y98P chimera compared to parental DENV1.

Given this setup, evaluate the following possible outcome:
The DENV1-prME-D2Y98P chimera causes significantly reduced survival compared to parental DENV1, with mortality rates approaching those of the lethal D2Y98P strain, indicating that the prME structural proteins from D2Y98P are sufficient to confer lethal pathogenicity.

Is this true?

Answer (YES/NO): NO